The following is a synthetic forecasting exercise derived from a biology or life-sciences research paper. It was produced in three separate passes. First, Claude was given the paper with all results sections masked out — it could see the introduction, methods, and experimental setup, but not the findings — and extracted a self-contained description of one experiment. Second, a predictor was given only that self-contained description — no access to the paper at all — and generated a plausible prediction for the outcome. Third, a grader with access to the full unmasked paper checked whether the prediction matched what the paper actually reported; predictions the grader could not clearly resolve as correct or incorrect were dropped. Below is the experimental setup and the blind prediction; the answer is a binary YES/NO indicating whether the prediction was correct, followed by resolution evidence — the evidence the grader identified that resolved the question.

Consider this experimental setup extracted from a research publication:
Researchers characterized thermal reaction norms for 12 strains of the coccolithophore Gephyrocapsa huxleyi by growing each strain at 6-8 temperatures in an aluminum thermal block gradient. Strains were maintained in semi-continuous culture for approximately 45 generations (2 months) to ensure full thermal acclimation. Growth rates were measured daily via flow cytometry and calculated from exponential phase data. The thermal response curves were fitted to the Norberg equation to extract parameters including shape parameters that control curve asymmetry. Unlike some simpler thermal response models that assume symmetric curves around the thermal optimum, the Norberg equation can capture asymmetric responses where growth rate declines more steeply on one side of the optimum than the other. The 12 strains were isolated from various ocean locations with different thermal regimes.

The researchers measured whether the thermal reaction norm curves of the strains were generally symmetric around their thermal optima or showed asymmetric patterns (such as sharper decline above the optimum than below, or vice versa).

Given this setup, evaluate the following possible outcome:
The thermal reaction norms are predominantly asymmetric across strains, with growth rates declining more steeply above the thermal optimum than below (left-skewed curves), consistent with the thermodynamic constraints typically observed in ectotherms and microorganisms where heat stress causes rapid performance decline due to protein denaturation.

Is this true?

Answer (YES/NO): NO